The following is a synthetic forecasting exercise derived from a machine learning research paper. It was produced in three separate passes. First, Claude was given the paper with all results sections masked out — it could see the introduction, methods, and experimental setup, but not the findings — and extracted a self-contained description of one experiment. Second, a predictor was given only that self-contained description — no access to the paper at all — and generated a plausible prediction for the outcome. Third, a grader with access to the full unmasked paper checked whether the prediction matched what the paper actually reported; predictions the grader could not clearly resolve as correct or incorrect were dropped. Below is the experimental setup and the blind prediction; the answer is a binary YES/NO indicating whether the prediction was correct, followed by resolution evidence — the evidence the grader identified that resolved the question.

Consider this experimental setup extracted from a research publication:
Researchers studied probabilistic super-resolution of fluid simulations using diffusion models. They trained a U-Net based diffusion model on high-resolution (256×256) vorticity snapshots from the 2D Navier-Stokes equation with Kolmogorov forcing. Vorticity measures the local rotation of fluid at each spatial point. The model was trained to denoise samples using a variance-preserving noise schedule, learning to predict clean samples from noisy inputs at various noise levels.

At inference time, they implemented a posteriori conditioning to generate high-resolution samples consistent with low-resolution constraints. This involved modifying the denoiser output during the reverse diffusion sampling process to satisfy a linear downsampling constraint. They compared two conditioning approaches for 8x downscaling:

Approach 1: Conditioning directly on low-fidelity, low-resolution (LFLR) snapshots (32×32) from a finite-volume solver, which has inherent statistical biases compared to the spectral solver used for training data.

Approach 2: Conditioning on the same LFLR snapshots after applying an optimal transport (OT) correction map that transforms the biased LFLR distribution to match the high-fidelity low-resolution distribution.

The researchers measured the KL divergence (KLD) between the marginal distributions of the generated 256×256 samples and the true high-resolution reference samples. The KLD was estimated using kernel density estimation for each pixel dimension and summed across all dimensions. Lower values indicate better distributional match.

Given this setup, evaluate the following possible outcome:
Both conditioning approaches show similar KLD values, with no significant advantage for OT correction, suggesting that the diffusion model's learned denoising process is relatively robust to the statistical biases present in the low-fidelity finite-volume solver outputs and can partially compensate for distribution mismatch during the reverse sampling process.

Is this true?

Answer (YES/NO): NO